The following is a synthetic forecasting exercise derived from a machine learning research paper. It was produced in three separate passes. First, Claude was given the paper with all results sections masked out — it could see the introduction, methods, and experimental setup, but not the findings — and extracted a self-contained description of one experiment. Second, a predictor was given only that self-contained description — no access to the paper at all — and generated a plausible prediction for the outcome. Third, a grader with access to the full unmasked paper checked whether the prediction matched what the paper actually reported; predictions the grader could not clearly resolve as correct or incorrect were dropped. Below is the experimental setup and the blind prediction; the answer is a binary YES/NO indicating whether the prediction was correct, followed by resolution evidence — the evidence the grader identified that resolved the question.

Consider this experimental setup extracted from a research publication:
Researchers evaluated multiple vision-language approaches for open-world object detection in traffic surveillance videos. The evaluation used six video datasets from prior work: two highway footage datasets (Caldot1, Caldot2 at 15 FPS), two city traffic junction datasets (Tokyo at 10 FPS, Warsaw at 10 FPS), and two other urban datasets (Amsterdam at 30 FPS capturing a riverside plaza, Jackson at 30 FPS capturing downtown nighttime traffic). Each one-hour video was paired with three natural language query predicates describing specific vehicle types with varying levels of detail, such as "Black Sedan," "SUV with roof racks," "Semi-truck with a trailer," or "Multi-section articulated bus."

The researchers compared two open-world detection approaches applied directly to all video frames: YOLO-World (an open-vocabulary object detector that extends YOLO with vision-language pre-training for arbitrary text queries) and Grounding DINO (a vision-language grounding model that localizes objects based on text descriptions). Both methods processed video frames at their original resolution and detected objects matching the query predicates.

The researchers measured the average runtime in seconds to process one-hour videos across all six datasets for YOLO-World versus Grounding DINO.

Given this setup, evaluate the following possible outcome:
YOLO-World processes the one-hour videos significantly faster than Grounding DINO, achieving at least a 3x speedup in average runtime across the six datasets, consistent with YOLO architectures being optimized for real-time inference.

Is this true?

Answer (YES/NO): YES